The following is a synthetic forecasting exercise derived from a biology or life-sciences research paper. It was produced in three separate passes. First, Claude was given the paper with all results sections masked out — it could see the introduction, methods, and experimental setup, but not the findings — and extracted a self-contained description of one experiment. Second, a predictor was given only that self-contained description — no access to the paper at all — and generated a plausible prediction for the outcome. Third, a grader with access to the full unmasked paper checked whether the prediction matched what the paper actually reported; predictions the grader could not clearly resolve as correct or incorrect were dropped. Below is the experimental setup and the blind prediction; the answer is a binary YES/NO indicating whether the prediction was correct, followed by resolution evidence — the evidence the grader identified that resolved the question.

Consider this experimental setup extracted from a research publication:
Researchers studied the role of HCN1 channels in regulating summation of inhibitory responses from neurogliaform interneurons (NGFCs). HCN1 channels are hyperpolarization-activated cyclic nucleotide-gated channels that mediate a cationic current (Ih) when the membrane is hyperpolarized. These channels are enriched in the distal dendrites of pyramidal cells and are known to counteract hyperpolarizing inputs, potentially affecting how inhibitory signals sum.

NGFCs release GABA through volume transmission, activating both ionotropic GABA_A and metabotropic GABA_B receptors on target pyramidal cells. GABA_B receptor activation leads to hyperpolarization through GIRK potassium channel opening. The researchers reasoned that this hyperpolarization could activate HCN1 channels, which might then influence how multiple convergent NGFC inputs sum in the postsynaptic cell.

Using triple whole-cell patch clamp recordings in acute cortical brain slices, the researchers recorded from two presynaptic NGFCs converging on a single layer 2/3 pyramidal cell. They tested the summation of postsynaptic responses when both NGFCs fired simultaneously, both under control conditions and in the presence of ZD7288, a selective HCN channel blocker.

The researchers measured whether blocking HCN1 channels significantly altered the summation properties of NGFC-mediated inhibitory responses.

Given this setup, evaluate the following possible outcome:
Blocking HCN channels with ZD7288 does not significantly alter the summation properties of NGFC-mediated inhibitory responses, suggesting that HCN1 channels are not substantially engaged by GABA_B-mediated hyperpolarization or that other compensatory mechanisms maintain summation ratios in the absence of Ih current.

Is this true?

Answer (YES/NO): YES